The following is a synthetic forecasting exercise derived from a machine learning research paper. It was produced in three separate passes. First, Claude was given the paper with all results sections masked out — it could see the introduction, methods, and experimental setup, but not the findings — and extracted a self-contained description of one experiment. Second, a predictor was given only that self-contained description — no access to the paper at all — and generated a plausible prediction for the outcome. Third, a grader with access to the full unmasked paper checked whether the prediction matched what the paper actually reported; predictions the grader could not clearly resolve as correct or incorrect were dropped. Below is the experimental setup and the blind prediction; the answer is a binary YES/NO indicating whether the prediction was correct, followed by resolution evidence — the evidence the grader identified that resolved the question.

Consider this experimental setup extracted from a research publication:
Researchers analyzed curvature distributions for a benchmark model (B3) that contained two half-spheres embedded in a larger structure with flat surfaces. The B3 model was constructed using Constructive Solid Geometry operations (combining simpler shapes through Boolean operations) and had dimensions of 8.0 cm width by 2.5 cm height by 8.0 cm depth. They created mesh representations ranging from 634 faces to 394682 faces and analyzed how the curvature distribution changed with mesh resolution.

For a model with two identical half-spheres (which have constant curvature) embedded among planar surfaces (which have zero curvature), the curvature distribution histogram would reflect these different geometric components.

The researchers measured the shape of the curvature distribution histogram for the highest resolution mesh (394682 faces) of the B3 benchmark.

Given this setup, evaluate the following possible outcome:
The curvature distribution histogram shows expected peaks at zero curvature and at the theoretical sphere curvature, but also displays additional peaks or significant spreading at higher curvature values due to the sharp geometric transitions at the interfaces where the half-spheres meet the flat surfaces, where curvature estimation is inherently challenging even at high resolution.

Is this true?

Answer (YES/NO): NO